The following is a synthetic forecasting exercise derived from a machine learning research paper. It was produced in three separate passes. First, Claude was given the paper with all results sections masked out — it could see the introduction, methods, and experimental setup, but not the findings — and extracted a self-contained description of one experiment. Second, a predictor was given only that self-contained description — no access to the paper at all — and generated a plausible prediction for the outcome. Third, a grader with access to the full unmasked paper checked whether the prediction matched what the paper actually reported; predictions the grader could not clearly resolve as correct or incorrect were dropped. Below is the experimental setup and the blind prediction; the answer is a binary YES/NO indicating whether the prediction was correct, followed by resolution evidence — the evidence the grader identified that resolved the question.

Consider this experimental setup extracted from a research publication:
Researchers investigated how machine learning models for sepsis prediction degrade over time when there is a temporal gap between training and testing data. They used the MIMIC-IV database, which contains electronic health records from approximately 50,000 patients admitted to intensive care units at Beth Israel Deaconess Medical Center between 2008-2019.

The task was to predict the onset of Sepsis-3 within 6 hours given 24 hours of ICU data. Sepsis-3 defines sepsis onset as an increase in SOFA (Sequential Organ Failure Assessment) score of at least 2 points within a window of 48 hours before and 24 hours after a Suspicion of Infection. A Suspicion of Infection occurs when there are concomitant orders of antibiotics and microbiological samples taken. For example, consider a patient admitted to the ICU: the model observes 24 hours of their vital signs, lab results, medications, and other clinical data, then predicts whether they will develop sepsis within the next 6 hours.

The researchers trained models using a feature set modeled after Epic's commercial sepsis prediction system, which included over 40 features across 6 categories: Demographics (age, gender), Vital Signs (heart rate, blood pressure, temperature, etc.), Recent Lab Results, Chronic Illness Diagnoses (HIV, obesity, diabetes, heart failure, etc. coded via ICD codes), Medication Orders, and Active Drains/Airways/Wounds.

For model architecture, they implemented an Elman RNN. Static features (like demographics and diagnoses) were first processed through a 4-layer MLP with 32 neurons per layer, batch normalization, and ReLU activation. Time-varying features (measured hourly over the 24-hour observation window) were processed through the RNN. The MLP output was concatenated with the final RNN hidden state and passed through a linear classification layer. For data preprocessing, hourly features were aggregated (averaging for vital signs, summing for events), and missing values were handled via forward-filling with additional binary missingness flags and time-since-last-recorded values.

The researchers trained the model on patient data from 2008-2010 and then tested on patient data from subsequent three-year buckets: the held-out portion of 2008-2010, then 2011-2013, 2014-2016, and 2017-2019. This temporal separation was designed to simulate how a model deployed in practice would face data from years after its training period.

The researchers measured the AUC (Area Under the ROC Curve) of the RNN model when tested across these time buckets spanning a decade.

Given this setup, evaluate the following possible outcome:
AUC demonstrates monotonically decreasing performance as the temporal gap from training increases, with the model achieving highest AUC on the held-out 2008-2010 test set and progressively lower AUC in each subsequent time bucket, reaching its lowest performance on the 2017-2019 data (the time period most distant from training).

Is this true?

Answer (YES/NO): YES